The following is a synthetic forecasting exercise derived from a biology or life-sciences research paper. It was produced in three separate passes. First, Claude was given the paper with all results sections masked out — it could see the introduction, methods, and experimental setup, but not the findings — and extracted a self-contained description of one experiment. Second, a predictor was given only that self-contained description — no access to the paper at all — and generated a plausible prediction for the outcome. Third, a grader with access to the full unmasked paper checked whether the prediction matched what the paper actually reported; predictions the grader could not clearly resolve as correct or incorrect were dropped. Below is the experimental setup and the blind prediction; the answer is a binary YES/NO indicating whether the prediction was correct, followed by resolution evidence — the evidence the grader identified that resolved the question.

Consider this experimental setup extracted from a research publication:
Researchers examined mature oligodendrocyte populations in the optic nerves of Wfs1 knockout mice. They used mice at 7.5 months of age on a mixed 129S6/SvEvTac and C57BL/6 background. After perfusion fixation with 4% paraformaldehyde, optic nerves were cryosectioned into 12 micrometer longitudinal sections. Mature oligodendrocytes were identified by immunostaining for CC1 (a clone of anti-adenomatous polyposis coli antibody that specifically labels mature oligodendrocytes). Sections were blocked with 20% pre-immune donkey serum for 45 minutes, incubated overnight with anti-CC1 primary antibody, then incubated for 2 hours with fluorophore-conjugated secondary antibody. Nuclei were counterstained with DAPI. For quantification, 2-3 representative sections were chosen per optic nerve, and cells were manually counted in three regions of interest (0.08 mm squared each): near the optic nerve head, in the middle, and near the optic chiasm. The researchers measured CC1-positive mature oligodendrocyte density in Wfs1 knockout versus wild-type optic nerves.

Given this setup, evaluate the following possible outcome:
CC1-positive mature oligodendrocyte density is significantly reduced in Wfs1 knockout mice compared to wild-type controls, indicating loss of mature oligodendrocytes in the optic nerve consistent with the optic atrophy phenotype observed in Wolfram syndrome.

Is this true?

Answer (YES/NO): NO